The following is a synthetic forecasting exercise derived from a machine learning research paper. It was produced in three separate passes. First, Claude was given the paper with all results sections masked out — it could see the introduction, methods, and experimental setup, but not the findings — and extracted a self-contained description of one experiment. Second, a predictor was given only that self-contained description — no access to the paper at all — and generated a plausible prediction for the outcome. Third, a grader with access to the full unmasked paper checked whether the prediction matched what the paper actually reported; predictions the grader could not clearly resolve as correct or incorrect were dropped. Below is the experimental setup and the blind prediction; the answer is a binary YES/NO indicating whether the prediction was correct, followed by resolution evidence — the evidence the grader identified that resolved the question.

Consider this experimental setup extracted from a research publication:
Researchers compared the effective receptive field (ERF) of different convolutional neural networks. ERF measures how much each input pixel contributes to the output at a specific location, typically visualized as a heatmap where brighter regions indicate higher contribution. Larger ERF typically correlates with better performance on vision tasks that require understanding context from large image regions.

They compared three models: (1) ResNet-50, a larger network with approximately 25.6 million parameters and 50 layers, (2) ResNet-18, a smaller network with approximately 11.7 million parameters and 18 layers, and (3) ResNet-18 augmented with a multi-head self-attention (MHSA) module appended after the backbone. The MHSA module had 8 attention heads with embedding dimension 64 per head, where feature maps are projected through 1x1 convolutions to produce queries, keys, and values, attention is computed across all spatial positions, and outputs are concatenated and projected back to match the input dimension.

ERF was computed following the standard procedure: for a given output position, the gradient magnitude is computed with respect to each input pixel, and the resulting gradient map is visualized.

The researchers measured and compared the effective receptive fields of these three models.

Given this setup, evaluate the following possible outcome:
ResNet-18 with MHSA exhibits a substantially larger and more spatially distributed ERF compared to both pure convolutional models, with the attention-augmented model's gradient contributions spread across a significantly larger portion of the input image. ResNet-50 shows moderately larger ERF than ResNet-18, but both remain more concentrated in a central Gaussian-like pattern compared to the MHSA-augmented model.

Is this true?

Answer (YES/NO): NO